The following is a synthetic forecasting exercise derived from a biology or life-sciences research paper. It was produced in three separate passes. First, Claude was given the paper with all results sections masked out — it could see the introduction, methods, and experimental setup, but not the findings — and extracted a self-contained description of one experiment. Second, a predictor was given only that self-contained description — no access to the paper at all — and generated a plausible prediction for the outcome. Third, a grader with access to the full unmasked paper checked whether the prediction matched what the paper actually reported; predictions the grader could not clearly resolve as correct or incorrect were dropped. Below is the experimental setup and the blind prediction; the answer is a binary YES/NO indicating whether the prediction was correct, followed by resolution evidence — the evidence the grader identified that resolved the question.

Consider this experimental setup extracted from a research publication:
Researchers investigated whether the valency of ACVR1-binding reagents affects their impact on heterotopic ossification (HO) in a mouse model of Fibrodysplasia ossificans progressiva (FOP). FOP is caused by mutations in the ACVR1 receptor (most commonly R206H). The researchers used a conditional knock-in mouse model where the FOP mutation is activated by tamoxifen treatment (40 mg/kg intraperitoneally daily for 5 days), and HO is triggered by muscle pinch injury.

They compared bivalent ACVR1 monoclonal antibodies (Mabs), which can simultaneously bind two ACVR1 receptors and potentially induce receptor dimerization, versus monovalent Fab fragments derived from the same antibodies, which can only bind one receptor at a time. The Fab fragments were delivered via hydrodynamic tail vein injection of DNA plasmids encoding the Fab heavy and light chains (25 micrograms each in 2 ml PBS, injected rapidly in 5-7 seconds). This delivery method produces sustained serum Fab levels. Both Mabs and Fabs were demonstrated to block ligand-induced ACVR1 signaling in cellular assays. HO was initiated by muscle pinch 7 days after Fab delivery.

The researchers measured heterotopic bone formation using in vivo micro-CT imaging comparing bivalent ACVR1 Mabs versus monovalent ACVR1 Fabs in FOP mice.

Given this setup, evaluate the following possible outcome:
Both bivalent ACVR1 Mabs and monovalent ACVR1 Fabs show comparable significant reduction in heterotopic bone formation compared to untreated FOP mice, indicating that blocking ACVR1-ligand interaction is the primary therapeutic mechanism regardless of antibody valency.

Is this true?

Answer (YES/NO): NO